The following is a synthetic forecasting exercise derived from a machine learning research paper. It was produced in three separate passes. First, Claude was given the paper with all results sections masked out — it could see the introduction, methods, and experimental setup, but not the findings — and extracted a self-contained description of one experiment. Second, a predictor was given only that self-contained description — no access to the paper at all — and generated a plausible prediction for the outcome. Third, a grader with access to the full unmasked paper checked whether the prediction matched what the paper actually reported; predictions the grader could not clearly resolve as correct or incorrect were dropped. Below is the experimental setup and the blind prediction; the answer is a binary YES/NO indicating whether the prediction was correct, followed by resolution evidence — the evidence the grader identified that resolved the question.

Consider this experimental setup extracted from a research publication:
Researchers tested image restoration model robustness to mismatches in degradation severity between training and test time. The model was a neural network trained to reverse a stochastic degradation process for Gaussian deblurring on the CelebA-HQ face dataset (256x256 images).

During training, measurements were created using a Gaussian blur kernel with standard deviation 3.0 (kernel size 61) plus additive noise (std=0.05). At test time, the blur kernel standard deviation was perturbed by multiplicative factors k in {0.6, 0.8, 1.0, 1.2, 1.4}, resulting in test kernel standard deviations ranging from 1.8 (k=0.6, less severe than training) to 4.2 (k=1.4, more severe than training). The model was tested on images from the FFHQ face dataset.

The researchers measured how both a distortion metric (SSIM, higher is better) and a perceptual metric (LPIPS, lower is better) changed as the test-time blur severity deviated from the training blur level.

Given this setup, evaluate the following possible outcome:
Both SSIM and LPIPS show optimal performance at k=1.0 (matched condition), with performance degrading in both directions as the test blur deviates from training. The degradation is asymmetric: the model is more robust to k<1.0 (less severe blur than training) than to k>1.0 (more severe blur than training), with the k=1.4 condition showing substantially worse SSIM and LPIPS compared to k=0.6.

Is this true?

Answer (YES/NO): NO